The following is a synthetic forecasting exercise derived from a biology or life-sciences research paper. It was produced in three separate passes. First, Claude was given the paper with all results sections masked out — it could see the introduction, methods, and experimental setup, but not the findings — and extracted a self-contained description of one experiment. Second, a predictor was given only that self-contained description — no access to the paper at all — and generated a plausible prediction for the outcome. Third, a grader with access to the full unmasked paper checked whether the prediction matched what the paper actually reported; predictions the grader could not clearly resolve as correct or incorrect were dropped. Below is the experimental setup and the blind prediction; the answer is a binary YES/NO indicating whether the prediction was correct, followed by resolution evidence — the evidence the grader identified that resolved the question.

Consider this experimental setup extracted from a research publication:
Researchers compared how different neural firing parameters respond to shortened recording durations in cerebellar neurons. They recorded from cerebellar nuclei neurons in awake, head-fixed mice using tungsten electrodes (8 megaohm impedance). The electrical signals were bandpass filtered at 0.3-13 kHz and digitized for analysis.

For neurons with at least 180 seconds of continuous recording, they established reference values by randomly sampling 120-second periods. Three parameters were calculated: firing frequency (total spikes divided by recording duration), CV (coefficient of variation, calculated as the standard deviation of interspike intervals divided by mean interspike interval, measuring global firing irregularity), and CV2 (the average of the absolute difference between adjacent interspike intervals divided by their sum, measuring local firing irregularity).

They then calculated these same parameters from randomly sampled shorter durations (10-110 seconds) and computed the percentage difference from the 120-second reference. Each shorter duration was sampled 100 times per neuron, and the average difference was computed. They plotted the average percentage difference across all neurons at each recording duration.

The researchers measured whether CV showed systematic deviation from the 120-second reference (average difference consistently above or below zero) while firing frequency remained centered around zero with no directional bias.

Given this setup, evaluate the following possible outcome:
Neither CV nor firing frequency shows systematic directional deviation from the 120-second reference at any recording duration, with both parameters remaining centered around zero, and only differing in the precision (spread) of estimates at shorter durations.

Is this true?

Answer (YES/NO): NO